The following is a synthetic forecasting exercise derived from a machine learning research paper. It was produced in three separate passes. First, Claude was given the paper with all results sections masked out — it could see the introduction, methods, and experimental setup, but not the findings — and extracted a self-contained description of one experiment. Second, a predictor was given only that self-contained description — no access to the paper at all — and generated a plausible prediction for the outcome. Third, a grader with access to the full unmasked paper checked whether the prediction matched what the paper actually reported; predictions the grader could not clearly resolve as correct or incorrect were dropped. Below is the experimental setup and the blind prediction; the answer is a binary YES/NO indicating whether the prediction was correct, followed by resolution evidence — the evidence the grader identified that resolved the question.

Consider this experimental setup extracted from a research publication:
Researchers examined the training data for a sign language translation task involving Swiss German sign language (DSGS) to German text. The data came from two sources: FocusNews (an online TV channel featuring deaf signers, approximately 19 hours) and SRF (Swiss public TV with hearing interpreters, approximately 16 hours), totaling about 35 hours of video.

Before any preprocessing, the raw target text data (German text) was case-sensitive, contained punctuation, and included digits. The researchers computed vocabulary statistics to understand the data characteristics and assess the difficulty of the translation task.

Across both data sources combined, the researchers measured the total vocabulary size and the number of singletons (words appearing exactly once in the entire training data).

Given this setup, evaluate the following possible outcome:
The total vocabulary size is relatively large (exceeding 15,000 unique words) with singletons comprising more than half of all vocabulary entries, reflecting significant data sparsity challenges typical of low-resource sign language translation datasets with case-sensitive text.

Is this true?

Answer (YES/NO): YES